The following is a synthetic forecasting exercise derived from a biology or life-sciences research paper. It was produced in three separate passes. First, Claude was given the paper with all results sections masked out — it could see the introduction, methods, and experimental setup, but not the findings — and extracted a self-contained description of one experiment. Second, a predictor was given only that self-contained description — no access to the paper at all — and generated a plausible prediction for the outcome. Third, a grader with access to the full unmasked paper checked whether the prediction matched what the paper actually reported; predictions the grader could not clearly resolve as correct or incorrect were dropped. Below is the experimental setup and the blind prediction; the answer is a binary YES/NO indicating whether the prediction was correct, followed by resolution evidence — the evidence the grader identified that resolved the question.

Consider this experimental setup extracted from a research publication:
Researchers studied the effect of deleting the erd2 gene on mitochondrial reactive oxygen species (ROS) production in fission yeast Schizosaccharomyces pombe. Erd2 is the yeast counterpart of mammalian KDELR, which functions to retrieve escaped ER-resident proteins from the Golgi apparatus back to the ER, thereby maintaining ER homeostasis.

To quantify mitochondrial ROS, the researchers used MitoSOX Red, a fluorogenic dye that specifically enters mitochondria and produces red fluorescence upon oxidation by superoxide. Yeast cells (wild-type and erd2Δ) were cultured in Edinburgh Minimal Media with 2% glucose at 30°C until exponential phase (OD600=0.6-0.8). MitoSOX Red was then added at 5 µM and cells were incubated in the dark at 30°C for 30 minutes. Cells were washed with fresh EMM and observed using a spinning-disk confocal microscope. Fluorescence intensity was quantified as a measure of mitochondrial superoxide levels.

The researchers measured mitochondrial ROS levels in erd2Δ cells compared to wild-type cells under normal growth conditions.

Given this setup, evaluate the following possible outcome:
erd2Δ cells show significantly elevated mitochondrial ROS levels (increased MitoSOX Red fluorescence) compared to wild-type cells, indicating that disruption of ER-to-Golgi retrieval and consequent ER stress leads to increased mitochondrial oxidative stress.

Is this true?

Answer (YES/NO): YES